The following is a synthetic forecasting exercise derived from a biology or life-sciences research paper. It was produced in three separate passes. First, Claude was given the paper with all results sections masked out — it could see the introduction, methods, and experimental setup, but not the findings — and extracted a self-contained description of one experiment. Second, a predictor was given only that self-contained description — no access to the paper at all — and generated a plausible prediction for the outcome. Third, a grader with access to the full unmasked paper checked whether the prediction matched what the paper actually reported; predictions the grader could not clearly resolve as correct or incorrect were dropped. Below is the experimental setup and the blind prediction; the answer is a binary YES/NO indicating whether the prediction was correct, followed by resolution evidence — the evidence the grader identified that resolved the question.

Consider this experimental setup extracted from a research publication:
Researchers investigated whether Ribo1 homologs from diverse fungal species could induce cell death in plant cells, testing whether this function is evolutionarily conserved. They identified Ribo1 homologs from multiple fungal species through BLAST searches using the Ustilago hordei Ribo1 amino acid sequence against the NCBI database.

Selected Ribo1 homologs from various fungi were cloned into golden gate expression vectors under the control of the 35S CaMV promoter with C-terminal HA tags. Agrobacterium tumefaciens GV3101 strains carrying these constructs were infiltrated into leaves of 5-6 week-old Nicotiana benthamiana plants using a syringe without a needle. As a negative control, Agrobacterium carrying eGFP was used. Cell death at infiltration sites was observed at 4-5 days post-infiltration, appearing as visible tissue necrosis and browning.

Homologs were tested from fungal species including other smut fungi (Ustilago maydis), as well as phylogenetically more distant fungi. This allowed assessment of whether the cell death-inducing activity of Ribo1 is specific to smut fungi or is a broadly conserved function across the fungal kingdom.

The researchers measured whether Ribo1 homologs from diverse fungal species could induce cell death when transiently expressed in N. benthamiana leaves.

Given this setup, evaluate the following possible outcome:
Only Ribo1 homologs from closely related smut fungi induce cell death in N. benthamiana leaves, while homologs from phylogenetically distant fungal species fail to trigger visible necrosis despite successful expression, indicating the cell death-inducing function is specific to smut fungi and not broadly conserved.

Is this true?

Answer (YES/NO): NO